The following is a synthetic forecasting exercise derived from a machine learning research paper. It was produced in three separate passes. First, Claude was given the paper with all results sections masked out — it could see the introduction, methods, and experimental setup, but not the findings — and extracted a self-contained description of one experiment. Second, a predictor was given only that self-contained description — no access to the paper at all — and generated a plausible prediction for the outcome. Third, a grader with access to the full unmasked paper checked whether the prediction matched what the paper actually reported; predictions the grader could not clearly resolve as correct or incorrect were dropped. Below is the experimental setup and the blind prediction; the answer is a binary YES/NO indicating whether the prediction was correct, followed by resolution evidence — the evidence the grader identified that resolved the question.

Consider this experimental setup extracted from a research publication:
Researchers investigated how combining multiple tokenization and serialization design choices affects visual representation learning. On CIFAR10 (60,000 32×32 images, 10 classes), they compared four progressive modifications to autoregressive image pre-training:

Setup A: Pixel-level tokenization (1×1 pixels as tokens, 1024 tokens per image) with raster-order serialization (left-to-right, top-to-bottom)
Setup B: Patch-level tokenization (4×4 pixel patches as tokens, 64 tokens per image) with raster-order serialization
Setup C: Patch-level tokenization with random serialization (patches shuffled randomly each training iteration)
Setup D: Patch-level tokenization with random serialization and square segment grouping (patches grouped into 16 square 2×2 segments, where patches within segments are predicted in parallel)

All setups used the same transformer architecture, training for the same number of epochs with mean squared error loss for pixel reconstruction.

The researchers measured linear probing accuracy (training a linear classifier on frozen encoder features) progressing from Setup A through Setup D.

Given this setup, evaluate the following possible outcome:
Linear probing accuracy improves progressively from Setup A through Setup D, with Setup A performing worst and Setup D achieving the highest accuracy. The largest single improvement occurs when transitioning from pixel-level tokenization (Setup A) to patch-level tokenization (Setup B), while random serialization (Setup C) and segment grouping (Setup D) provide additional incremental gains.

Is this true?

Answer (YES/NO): NO